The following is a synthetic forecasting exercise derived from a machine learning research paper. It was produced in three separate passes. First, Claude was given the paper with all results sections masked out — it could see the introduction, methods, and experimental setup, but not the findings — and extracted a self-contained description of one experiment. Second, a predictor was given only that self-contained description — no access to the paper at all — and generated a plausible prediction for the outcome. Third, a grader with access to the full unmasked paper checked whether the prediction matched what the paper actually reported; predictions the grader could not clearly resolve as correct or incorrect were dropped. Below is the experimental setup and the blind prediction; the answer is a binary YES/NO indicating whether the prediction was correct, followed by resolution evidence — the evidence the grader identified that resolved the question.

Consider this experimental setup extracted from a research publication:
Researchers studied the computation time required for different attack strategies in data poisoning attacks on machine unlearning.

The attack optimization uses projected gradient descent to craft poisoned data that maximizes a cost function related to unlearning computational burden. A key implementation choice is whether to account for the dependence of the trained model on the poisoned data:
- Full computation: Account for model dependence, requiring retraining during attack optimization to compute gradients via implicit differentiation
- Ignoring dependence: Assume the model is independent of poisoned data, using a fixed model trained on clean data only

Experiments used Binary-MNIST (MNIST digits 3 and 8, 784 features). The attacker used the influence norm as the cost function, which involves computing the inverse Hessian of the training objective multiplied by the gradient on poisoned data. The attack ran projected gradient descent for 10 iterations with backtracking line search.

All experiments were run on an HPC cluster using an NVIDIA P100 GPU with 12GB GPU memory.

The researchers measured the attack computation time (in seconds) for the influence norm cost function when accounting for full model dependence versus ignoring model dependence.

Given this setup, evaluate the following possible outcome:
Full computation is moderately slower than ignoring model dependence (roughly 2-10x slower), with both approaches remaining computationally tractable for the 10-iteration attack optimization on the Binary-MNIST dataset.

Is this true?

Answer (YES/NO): YES